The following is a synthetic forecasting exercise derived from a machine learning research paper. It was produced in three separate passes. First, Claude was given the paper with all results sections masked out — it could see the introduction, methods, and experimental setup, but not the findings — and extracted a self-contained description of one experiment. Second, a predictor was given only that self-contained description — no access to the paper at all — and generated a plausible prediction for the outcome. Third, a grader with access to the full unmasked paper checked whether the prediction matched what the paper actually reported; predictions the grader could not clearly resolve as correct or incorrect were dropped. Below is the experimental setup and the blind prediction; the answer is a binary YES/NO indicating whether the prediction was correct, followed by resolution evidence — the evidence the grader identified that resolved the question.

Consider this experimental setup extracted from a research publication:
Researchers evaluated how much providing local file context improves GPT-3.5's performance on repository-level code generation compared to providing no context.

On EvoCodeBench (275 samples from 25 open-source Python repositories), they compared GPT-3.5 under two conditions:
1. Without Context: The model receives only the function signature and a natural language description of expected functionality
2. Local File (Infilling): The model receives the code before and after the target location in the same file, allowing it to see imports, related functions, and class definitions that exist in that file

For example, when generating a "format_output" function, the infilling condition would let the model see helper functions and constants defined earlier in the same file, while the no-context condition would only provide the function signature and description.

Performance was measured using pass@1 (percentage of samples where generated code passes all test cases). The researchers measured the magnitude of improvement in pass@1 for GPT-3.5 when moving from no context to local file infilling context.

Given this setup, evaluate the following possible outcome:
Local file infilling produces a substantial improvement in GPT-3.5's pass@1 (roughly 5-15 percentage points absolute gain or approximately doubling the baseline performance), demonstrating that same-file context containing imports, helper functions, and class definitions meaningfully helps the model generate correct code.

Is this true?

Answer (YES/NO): YES